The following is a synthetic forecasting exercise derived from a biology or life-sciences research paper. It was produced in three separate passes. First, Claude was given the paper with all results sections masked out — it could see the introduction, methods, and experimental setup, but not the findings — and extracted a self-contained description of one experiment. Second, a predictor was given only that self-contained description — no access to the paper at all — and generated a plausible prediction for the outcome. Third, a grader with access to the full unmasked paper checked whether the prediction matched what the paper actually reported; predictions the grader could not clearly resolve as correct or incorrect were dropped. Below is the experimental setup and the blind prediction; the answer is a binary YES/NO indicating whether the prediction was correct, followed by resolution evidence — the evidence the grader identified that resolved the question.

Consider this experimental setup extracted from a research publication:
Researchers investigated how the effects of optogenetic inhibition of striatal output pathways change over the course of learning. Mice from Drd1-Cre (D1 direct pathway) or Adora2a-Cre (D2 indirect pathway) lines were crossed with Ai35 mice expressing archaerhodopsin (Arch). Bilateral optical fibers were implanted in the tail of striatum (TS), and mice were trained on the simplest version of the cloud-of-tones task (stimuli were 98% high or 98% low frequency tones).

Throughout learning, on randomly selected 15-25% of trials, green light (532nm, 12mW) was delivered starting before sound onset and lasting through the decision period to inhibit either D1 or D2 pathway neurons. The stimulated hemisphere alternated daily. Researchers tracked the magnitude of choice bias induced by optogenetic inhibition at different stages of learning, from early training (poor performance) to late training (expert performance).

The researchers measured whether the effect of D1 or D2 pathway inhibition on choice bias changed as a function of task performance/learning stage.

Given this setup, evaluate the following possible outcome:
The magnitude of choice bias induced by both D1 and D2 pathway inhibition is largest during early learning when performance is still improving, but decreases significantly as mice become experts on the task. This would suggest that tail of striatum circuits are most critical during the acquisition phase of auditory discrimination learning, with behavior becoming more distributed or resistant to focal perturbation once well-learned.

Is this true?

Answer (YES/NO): NO